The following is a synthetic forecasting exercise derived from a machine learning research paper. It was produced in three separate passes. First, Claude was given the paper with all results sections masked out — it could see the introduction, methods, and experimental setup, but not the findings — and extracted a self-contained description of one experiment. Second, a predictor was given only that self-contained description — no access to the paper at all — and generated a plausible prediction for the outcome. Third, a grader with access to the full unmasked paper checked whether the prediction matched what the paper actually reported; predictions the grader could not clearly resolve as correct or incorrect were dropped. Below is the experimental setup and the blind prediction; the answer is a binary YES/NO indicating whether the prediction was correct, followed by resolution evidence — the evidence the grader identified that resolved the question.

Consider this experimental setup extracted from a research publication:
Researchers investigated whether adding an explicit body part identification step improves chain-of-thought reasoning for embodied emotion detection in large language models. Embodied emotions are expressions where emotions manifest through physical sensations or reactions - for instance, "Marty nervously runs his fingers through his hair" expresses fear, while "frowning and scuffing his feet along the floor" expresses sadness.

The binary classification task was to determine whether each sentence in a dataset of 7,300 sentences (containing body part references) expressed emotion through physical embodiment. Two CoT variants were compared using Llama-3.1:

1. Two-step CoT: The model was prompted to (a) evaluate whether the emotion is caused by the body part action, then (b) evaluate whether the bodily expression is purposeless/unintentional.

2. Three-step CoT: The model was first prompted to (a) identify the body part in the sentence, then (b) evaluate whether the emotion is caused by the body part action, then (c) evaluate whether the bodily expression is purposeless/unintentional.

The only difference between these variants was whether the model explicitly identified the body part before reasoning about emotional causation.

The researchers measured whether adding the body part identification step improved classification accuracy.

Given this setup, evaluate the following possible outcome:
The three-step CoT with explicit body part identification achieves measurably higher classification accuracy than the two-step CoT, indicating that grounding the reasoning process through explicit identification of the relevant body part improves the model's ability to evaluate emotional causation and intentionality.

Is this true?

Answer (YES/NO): YES